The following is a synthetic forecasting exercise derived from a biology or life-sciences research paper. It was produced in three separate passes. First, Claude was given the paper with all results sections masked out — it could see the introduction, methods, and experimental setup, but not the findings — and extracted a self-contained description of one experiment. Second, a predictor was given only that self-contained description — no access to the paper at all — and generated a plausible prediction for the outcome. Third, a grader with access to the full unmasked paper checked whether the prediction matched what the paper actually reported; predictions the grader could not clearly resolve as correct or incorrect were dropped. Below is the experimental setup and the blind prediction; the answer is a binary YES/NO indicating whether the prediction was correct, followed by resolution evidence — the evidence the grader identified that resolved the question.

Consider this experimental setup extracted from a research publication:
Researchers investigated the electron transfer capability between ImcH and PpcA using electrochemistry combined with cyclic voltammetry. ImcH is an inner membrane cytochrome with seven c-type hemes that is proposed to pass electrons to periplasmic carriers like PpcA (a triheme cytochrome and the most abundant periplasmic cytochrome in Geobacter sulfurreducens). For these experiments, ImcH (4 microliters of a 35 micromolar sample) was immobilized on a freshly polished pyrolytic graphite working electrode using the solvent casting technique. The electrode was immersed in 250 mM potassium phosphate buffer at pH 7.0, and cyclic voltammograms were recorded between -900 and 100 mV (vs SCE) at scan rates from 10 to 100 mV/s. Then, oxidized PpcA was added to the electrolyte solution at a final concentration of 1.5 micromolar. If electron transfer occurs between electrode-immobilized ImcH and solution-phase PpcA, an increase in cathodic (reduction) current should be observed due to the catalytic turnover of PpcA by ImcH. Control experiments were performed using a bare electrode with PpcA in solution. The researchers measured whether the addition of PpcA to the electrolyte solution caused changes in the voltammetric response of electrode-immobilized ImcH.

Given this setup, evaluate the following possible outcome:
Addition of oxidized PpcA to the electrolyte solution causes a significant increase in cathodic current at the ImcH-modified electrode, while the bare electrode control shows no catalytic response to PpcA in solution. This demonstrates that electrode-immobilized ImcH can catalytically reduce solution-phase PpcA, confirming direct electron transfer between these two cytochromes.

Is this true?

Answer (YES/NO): YES